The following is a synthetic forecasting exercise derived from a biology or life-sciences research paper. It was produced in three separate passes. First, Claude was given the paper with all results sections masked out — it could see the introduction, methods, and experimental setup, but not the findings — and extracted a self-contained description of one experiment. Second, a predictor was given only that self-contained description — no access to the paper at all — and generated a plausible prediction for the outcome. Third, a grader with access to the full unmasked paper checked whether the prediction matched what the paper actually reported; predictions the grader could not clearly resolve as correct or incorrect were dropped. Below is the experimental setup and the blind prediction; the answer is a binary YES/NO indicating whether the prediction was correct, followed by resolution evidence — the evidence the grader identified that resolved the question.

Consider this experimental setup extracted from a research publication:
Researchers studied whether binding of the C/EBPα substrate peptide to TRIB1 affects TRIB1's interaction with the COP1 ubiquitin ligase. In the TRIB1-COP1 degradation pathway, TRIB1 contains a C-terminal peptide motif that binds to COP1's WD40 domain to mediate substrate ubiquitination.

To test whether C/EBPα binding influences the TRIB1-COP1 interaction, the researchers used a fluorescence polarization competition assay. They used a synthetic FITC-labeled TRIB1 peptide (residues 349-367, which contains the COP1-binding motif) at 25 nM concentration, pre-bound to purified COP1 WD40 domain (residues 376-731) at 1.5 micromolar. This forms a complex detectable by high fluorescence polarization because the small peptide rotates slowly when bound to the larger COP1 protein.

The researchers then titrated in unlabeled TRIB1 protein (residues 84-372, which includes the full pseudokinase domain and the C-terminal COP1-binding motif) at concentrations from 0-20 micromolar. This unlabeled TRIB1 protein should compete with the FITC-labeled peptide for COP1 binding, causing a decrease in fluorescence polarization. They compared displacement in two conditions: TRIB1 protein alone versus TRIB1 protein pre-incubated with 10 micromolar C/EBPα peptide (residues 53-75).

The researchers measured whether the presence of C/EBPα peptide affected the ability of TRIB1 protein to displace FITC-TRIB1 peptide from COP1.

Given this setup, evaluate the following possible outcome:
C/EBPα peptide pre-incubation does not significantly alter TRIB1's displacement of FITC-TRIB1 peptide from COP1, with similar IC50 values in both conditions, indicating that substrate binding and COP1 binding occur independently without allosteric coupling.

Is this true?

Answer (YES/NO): NO